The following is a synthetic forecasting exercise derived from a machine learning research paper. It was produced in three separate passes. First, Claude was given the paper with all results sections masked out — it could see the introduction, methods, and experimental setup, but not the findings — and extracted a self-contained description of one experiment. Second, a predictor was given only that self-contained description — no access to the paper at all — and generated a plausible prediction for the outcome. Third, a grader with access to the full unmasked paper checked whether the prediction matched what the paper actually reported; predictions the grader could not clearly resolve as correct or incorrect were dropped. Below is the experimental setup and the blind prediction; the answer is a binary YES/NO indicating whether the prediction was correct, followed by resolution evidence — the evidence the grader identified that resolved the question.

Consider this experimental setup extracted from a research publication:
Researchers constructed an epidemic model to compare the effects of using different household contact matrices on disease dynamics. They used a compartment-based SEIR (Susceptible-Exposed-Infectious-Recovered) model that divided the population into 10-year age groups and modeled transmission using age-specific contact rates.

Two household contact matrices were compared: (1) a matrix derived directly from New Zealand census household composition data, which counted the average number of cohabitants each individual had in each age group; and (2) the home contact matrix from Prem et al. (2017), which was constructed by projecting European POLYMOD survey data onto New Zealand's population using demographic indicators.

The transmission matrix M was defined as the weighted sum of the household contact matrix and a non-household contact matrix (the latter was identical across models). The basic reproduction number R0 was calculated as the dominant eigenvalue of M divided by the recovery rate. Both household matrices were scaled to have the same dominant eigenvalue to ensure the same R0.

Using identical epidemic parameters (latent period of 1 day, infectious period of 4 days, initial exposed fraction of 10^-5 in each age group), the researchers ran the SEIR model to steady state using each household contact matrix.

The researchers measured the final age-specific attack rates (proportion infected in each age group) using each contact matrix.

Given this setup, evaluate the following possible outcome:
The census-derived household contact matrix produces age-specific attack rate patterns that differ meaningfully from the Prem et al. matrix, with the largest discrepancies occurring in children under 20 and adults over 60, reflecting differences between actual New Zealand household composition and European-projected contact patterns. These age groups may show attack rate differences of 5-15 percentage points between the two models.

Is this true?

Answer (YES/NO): NO